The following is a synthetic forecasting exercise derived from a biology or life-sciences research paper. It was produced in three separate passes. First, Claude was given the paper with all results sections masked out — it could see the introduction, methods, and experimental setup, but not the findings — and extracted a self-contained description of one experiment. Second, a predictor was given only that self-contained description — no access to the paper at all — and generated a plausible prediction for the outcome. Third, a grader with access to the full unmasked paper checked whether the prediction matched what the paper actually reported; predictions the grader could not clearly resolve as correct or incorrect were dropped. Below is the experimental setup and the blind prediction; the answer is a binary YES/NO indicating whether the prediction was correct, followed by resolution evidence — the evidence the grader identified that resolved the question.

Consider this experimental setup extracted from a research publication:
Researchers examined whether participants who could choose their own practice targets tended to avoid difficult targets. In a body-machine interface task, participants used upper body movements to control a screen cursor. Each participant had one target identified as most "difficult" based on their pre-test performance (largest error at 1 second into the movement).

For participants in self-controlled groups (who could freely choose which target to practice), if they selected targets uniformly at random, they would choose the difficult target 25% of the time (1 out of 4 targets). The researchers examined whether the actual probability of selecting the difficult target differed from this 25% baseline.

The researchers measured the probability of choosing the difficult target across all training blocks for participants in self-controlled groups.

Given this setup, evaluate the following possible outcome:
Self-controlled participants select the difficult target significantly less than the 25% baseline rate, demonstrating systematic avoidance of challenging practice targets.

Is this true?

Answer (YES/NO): YES